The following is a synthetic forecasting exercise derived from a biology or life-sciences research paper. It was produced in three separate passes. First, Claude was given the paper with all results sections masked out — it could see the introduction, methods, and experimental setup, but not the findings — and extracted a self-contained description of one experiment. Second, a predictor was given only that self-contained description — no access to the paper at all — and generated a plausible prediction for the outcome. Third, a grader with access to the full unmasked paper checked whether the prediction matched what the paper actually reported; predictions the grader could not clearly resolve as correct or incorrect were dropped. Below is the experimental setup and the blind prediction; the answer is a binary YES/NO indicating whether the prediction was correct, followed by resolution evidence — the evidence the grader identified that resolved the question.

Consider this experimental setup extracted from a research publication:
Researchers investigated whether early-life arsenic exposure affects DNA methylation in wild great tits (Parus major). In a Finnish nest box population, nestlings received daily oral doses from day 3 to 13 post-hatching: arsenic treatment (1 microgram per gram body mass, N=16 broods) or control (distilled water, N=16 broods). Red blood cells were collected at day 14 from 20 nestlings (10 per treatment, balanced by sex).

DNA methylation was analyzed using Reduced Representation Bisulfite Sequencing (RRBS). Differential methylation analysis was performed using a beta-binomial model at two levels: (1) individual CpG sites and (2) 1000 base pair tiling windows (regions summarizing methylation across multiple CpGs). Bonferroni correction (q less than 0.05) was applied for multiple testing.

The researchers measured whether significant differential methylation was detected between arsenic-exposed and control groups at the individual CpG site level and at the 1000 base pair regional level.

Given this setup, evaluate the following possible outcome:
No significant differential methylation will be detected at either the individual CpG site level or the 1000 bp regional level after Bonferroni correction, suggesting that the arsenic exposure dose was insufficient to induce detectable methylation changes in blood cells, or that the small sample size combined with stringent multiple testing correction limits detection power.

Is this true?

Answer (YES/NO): NO